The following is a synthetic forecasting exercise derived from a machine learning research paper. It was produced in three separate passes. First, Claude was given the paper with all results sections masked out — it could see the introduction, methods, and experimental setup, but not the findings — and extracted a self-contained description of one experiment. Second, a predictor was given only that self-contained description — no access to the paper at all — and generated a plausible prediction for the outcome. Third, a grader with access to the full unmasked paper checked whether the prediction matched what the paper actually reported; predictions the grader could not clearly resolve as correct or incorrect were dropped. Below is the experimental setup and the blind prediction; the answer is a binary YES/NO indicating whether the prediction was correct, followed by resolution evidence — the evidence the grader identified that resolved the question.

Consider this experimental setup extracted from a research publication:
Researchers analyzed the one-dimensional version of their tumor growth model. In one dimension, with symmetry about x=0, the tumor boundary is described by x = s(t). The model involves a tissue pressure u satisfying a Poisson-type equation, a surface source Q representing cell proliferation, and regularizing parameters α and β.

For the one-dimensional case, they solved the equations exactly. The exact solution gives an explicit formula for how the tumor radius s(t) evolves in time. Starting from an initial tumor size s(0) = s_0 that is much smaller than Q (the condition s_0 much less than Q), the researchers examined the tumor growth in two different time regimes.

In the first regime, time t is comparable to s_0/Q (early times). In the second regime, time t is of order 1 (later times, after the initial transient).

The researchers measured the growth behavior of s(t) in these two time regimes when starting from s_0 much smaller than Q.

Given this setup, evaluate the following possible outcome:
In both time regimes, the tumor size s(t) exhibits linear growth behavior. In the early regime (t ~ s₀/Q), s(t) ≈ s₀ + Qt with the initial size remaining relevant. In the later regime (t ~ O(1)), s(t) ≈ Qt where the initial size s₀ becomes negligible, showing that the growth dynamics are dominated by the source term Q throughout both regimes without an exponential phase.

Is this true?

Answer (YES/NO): NO